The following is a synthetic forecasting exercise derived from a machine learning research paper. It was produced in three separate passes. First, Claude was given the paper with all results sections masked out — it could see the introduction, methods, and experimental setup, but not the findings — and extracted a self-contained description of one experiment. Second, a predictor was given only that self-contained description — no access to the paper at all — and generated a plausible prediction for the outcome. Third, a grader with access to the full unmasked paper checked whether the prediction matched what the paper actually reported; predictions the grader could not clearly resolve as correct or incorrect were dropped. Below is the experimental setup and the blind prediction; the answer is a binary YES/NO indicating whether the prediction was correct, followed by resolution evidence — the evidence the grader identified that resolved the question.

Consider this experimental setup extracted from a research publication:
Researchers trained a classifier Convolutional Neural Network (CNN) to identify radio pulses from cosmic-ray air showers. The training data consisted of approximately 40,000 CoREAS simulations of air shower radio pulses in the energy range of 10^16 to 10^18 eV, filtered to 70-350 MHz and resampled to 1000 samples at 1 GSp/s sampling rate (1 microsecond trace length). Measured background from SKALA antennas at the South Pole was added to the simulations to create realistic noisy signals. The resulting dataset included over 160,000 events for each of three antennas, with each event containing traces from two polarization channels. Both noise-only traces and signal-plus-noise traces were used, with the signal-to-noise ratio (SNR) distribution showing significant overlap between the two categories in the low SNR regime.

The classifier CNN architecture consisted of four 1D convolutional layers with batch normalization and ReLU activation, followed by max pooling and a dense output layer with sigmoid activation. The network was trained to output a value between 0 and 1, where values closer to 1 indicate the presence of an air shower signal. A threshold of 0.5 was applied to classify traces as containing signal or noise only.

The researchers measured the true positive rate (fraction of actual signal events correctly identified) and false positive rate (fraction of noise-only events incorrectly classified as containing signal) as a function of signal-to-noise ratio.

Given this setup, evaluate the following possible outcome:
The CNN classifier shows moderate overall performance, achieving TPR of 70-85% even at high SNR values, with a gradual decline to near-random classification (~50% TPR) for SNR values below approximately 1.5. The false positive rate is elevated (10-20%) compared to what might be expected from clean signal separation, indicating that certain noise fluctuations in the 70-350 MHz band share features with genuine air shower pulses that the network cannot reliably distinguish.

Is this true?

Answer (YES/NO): NO